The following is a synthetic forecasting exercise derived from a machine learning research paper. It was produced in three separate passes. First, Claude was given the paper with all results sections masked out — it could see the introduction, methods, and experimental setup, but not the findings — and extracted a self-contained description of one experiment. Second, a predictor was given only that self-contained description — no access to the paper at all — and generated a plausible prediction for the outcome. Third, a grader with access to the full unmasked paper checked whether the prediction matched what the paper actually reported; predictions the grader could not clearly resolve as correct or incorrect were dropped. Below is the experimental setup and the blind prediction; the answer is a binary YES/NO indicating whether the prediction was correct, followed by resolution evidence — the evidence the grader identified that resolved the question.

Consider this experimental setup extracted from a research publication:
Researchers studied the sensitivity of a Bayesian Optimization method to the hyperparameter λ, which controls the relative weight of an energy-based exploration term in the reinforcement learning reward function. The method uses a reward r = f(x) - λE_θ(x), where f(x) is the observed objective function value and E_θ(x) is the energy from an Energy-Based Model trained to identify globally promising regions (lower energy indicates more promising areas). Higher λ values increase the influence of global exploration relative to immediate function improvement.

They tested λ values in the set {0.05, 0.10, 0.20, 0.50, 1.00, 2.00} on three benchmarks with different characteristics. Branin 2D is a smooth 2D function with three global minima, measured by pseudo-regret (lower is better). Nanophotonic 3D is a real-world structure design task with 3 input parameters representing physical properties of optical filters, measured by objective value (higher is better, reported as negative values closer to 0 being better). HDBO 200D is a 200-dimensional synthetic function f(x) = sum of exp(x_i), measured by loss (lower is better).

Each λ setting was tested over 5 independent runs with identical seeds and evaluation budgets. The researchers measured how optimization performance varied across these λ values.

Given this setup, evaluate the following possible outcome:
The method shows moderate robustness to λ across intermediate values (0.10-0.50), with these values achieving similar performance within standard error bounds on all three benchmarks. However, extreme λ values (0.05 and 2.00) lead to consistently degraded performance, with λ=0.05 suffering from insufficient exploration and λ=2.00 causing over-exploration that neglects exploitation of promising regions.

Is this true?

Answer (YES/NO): NO